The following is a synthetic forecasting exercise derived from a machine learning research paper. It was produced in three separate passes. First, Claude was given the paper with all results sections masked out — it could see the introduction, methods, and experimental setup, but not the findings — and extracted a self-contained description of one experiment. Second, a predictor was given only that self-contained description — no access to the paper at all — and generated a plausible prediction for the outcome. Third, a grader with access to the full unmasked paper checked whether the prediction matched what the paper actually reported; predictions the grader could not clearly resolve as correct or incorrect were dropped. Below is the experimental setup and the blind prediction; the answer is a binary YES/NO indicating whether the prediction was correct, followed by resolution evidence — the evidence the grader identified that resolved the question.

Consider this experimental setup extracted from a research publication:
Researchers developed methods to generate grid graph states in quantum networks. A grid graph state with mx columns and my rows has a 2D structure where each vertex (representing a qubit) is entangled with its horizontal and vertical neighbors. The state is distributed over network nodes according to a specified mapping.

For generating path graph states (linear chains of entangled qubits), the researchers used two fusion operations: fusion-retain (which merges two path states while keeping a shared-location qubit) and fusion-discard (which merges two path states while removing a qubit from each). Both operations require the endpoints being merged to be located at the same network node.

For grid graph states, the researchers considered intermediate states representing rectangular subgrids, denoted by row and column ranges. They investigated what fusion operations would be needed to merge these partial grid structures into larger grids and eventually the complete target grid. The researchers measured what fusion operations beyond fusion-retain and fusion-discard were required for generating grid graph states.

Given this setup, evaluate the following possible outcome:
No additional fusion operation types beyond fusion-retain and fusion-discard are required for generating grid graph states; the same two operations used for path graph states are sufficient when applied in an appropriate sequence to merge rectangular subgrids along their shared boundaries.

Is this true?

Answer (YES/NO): NO